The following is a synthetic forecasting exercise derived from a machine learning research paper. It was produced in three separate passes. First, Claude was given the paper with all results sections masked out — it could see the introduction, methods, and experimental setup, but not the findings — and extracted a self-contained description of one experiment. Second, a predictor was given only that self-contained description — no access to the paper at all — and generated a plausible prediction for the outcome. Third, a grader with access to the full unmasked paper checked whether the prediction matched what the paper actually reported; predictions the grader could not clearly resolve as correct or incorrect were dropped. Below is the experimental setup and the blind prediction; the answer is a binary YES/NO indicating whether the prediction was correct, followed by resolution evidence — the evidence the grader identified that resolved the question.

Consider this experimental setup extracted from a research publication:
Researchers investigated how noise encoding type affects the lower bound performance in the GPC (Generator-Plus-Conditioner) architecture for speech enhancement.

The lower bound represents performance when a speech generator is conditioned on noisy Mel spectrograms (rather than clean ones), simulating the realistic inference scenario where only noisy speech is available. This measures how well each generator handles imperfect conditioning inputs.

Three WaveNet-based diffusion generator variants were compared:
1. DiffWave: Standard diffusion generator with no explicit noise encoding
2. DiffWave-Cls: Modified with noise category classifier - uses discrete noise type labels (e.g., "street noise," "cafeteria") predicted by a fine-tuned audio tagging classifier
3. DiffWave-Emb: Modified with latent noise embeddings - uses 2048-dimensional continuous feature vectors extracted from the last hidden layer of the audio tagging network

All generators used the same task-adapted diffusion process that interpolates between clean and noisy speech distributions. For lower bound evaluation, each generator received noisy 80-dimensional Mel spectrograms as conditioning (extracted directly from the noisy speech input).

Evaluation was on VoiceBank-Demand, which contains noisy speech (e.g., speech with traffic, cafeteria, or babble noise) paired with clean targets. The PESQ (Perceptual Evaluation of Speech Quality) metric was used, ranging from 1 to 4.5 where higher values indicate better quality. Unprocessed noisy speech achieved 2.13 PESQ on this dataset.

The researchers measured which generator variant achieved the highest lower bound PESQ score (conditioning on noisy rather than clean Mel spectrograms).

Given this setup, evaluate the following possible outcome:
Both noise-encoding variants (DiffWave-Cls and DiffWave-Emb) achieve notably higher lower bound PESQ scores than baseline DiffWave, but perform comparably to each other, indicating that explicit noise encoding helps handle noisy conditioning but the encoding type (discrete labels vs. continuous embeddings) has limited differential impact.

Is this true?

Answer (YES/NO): NO